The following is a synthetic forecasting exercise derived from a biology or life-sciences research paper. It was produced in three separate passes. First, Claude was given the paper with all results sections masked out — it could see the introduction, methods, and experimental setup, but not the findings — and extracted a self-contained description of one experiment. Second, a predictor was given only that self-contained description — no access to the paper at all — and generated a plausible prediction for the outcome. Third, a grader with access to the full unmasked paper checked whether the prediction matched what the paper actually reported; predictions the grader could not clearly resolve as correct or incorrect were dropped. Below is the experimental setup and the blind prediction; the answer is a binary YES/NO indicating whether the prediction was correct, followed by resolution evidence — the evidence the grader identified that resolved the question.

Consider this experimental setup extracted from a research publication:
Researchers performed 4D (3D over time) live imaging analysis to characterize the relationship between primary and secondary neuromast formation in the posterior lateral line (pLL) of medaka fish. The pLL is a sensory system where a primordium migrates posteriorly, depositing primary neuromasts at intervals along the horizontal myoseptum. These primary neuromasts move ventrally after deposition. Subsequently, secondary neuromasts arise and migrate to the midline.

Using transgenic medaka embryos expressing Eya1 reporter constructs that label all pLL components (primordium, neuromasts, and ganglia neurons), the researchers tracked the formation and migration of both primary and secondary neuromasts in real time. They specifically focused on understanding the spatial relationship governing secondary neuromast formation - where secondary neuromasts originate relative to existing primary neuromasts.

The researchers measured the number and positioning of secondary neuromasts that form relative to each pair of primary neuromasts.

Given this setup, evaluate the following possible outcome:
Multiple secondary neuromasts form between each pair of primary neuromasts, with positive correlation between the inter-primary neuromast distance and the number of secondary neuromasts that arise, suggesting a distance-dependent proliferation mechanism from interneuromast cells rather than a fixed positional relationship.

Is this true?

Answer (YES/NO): NO